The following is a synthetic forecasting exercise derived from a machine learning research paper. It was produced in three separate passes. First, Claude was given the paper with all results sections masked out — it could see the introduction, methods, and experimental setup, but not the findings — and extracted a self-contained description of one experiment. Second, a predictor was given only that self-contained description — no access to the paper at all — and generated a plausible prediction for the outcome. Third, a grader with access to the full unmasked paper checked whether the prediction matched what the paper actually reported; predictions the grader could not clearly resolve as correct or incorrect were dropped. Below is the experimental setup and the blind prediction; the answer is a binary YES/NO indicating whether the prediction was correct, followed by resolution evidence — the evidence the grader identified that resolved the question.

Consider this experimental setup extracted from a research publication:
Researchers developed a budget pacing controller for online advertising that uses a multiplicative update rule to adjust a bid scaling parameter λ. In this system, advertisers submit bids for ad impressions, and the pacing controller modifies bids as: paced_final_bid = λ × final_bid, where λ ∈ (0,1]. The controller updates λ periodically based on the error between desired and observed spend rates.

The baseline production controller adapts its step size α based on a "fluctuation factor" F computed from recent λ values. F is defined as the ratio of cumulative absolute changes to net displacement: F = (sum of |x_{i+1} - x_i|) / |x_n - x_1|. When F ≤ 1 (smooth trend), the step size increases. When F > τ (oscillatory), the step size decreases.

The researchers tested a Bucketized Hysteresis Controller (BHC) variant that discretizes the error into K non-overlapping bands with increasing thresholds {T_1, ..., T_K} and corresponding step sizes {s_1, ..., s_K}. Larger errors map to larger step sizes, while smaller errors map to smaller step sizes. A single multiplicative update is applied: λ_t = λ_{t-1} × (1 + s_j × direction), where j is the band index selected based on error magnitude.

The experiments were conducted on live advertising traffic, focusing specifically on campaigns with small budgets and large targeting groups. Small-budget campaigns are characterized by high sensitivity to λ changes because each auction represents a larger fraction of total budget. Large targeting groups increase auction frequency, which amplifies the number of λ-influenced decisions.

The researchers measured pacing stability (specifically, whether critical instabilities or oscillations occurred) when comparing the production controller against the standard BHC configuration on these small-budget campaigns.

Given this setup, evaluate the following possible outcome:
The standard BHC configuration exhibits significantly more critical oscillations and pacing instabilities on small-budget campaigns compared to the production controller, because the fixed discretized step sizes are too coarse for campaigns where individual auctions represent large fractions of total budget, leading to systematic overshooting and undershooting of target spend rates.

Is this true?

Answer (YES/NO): YES